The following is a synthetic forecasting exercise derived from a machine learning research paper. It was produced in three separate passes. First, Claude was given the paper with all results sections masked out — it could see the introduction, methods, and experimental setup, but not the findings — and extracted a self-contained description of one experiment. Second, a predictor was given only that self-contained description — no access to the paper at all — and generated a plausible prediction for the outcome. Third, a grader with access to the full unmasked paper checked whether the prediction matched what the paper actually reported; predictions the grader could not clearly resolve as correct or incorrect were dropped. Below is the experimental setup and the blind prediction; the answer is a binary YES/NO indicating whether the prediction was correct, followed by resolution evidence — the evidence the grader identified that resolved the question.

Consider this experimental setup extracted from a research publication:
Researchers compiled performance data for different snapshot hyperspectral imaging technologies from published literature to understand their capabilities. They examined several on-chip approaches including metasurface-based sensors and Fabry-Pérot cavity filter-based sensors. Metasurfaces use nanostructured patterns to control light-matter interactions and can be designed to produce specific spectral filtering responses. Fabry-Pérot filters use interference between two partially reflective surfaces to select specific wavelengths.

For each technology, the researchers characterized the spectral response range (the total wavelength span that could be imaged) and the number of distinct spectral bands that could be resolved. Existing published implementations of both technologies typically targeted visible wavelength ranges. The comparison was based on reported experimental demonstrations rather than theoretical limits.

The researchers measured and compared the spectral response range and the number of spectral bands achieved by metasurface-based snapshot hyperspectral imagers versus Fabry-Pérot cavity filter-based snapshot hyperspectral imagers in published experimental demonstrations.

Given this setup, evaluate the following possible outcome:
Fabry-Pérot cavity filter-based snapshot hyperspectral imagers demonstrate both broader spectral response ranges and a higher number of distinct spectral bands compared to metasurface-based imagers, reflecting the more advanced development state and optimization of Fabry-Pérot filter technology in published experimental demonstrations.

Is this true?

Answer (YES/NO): NO